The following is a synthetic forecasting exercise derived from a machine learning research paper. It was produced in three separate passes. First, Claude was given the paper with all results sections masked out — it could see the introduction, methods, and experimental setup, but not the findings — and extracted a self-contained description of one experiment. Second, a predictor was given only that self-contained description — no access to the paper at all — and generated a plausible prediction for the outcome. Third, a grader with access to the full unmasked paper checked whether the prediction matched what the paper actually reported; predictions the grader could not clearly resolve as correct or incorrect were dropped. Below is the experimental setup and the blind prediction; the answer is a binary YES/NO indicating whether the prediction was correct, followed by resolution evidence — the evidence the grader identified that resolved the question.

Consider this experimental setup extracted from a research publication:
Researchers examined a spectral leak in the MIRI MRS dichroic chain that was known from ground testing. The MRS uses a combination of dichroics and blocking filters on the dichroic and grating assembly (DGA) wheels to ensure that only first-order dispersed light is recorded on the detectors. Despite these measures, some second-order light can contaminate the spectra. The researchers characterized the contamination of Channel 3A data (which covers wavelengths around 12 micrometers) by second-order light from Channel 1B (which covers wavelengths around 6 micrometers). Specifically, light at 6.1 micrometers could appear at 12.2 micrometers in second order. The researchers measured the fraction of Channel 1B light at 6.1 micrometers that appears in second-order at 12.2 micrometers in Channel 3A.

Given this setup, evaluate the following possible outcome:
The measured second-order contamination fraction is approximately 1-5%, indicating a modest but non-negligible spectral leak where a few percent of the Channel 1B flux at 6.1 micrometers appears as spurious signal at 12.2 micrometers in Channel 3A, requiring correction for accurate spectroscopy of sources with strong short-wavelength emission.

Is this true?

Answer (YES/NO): YES